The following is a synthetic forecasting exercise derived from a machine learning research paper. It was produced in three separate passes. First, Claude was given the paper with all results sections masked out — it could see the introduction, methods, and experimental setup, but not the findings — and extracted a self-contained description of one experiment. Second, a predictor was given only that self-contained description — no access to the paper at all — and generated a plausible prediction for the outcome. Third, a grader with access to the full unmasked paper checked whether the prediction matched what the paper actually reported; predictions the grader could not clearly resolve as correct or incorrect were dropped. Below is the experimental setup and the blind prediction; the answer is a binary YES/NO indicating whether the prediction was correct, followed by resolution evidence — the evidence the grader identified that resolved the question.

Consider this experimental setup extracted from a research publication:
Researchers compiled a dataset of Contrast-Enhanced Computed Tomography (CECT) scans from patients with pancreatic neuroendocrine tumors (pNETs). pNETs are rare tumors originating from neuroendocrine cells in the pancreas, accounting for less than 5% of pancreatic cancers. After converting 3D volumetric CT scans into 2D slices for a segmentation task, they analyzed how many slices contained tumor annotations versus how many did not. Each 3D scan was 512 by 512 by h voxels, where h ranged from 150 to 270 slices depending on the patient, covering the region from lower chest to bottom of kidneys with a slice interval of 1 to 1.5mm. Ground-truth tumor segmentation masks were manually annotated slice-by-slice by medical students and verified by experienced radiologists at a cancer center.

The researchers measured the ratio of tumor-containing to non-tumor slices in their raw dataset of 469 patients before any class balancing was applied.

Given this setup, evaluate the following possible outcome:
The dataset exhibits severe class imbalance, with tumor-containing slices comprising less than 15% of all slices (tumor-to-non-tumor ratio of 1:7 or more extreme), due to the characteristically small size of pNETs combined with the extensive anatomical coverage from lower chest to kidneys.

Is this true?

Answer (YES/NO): YES